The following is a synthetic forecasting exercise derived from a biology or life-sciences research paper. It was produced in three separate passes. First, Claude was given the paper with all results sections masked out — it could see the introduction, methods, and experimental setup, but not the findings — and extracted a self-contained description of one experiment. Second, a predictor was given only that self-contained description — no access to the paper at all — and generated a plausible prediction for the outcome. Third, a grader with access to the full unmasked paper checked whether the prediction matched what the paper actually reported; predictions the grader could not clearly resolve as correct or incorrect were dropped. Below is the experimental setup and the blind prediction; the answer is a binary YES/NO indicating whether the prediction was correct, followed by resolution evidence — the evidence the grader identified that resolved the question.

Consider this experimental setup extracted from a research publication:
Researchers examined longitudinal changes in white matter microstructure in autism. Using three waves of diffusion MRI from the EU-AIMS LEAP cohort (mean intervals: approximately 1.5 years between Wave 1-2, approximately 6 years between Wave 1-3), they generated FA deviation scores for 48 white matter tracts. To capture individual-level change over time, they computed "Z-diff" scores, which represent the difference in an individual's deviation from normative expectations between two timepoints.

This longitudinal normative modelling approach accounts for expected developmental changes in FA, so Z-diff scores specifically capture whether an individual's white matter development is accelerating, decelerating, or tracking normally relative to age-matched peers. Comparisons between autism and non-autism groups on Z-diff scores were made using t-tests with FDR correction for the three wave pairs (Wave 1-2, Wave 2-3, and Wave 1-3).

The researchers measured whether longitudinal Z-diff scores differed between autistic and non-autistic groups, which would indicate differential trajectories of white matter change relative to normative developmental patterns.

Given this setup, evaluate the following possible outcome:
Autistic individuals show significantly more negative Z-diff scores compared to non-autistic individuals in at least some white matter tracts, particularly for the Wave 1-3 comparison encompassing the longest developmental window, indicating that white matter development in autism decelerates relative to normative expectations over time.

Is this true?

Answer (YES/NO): NO